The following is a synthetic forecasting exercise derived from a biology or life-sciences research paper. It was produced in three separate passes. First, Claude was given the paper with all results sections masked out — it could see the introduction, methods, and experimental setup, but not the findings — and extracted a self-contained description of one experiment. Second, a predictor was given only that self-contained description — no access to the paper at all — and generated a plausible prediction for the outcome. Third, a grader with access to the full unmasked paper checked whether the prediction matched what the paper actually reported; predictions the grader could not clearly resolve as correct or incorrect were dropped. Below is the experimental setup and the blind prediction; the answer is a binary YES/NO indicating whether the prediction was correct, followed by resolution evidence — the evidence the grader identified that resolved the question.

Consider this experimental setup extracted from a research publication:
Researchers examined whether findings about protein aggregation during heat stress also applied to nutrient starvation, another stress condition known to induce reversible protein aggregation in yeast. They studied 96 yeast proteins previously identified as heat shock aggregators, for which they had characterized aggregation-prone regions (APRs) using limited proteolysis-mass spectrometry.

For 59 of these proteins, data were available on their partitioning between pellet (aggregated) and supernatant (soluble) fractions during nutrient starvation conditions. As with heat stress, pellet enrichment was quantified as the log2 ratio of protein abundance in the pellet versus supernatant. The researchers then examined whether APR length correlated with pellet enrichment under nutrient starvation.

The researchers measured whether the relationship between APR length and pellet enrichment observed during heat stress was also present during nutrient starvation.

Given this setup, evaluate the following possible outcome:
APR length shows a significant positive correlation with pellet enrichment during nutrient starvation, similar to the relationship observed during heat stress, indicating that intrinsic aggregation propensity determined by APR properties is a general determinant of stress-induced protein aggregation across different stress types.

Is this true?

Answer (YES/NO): YES